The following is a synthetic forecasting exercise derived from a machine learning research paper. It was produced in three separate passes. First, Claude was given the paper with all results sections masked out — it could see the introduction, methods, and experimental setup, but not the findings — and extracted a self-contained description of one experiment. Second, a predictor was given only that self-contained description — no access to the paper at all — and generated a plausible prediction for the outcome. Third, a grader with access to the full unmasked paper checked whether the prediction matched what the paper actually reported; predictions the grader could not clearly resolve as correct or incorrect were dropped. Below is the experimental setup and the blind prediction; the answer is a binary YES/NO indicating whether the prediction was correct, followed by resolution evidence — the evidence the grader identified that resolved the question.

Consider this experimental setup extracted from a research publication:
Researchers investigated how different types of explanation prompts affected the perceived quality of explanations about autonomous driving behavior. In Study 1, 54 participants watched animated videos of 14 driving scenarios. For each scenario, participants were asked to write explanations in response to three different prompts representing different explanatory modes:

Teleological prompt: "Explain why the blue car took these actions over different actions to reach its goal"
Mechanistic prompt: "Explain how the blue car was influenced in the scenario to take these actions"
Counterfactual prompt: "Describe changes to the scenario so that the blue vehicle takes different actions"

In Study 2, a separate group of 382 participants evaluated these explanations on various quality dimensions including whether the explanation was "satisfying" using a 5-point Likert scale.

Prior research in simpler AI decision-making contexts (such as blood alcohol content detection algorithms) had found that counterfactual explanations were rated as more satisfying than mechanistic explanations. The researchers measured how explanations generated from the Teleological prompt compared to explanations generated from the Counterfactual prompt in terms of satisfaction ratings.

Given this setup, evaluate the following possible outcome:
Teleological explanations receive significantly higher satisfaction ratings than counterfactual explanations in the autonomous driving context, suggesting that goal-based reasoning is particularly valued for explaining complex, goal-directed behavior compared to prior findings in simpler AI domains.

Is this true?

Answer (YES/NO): YES